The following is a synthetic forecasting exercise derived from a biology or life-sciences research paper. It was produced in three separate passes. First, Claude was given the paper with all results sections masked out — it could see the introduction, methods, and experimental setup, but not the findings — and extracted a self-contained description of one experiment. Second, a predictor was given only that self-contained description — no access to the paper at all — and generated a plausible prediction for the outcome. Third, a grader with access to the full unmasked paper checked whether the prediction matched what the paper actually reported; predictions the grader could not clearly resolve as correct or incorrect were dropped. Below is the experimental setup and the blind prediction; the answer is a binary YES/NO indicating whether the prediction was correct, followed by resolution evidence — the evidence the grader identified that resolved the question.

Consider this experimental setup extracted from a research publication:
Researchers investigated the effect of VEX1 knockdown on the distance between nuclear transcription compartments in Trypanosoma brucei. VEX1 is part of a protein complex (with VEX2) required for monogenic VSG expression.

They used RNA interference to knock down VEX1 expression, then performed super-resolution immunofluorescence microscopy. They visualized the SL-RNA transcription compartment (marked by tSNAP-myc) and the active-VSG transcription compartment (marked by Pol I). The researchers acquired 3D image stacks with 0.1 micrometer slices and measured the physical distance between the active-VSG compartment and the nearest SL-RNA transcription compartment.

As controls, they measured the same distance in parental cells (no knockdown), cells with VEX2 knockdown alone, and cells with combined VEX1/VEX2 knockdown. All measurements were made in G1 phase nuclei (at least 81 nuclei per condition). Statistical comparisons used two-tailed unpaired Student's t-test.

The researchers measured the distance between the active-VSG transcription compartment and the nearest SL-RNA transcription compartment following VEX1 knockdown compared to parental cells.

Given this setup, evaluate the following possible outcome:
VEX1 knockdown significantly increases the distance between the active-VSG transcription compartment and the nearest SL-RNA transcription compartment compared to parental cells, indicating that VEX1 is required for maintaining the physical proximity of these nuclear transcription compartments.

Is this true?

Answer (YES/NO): NO